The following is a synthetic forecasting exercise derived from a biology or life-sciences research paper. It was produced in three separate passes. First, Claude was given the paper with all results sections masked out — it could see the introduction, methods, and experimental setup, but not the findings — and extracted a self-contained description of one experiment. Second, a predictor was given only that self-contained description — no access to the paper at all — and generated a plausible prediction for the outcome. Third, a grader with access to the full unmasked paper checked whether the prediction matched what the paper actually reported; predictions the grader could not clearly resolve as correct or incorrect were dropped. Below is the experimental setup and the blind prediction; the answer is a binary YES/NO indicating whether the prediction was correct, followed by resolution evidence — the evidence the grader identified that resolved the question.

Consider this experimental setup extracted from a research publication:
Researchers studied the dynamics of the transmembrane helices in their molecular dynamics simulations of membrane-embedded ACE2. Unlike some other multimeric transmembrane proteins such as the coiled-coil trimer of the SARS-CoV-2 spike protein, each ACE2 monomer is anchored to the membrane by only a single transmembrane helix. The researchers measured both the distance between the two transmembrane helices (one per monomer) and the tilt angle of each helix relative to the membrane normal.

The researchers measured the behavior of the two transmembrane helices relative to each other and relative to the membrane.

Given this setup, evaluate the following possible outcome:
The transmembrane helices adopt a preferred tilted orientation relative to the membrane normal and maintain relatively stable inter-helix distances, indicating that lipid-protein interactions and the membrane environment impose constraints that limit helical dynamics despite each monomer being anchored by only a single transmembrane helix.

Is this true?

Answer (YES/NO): NO